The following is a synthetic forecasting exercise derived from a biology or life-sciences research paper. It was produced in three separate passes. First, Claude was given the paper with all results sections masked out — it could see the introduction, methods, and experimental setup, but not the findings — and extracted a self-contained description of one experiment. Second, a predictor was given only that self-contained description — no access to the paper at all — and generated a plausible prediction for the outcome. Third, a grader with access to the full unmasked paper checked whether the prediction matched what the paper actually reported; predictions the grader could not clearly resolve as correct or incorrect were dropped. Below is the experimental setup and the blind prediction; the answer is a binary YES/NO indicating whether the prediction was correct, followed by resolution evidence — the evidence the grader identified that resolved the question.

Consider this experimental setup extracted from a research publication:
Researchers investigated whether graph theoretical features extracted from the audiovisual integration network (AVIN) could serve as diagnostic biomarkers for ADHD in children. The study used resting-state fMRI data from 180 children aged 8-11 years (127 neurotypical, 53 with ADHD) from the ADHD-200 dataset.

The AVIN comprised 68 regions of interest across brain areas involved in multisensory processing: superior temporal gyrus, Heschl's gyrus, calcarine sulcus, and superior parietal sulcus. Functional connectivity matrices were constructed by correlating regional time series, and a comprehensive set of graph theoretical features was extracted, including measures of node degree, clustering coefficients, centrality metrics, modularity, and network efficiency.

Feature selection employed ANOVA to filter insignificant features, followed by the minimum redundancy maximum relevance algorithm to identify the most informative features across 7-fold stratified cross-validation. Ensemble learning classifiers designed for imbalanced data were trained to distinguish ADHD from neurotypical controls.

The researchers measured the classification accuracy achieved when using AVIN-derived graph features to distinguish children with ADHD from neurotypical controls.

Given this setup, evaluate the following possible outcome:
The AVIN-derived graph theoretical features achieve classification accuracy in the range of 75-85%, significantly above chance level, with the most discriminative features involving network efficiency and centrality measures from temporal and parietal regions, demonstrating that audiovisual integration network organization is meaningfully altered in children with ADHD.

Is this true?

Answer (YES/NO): NO